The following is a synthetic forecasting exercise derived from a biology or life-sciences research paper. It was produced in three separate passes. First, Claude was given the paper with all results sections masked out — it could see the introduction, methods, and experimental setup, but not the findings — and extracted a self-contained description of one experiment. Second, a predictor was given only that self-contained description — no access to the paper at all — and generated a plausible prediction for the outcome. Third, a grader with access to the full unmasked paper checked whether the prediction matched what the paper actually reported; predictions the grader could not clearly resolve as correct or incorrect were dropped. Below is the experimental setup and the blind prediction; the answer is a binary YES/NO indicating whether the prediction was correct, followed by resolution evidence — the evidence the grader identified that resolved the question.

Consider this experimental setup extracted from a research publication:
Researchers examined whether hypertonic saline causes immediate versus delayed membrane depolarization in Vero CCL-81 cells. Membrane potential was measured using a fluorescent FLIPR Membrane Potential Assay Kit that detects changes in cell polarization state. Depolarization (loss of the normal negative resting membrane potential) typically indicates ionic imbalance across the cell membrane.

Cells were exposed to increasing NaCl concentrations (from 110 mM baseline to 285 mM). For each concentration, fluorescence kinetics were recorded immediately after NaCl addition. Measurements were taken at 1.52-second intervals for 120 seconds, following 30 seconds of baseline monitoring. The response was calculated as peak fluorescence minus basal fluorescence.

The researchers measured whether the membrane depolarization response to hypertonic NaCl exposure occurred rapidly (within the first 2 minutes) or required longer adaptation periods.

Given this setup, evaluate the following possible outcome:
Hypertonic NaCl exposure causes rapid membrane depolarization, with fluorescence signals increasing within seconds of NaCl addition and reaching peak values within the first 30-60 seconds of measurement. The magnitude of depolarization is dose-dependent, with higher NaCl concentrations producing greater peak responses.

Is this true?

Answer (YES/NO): YES